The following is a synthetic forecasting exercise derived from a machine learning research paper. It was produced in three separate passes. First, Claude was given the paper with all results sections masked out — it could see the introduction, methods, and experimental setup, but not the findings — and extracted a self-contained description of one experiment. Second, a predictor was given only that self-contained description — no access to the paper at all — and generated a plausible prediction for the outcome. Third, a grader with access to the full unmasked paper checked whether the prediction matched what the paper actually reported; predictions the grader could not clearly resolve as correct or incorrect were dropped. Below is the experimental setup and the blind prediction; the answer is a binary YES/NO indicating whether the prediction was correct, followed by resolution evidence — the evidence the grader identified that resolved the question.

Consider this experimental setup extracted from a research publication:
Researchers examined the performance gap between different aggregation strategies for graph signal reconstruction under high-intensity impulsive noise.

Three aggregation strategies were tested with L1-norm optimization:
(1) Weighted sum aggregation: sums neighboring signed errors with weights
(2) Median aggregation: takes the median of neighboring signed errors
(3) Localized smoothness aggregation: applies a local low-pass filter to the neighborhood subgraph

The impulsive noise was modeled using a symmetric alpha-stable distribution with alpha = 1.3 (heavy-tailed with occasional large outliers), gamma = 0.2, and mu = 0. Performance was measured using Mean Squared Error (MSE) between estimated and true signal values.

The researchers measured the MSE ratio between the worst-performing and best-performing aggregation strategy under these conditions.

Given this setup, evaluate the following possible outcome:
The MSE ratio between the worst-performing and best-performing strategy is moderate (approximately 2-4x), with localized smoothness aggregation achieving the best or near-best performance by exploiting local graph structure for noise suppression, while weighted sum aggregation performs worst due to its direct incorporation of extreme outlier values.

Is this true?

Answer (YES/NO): NO